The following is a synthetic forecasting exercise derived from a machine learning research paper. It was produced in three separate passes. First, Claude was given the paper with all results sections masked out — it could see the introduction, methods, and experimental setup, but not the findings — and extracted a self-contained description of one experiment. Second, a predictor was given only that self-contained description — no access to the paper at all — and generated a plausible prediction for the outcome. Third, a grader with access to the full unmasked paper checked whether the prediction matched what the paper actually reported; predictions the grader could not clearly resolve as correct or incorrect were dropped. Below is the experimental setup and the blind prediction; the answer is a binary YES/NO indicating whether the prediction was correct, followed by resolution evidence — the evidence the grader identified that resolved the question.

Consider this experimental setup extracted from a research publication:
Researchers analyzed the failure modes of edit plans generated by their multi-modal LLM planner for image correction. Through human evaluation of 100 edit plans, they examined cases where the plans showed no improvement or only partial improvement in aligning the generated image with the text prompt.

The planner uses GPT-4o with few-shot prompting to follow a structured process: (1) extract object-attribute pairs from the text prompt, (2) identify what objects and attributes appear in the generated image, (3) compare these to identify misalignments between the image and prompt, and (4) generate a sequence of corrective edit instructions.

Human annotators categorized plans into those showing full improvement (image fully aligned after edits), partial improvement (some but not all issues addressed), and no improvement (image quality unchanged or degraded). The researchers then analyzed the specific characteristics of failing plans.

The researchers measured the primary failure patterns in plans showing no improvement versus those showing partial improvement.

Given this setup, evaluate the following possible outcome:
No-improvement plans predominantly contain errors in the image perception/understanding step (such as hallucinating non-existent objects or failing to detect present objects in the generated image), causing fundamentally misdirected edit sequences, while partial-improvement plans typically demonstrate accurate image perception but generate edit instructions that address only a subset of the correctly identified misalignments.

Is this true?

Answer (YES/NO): NO